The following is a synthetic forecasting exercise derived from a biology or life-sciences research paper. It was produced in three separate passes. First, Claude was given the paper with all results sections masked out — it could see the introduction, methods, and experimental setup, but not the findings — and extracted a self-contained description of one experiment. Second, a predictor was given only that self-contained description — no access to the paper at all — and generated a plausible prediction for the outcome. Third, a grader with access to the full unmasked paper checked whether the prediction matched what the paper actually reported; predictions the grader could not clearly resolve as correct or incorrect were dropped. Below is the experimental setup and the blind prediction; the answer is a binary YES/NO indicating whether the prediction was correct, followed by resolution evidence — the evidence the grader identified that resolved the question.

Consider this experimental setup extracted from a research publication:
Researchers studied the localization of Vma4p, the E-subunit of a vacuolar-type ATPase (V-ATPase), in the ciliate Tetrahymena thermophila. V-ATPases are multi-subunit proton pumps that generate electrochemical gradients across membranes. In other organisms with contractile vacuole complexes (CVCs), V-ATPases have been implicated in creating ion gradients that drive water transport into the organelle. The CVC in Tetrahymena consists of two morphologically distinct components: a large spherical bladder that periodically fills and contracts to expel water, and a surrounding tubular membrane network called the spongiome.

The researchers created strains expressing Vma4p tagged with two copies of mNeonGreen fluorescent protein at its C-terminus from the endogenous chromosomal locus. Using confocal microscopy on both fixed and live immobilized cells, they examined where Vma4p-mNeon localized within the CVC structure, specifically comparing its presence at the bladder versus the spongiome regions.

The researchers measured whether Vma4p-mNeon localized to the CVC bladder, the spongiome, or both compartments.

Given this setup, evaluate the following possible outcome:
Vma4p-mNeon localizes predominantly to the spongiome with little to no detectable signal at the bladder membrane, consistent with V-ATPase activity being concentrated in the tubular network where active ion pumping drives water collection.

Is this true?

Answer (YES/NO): YES